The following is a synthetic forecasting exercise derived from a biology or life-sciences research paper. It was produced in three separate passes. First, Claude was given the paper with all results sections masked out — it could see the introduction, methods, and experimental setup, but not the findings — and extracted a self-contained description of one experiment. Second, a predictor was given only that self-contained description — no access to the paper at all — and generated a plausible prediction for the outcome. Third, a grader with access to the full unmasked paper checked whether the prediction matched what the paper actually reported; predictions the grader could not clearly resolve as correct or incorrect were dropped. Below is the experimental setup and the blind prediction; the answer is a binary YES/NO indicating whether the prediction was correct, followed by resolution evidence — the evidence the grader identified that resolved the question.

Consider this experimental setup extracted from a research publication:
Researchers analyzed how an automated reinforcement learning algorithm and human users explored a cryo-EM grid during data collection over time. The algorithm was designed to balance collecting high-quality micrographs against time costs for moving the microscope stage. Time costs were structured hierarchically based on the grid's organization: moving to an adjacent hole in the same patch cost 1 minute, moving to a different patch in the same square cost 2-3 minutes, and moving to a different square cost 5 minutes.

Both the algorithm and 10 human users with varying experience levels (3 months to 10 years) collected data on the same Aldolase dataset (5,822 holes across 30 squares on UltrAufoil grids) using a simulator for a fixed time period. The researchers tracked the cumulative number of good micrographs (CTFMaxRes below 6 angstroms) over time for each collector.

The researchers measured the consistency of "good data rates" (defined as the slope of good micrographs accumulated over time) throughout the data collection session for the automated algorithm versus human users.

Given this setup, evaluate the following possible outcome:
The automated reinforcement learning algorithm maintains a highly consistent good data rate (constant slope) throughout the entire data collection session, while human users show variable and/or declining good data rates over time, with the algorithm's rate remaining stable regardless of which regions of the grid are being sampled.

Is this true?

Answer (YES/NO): YES